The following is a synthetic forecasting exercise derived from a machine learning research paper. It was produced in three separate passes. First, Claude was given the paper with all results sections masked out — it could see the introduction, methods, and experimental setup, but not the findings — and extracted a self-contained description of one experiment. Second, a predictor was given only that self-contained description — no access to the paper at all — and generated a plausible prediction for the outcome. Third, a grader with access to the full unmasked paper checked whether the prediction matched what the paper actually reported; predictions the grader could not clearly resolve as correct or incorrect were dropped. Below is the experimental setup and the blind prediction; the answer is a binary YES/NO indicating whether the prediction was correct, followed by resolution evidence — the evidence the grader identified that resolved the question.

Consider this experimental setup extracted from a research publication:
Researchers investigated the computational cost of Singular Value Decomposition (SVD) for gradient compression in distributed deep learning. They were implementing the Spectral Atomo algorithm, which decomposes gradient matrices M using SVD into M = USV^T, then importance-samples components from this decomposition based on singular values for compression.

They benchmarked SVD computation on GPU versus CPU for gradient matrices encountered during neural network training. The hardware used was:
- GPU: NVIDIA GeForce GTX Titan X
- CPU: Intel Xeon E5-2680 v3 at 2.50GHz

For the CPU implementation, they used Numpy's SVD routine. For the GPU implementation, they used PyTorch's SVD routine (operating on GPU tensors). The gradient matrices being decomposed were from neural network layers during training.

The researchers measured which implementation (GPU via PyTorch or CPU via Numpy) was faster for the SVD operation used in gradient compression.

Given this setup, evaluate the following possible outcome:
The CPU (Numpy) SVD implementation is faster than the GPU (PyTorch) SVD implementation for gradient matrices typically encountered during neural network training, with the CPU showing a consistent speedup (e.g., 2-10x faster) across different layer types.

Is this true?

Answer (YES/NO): NO